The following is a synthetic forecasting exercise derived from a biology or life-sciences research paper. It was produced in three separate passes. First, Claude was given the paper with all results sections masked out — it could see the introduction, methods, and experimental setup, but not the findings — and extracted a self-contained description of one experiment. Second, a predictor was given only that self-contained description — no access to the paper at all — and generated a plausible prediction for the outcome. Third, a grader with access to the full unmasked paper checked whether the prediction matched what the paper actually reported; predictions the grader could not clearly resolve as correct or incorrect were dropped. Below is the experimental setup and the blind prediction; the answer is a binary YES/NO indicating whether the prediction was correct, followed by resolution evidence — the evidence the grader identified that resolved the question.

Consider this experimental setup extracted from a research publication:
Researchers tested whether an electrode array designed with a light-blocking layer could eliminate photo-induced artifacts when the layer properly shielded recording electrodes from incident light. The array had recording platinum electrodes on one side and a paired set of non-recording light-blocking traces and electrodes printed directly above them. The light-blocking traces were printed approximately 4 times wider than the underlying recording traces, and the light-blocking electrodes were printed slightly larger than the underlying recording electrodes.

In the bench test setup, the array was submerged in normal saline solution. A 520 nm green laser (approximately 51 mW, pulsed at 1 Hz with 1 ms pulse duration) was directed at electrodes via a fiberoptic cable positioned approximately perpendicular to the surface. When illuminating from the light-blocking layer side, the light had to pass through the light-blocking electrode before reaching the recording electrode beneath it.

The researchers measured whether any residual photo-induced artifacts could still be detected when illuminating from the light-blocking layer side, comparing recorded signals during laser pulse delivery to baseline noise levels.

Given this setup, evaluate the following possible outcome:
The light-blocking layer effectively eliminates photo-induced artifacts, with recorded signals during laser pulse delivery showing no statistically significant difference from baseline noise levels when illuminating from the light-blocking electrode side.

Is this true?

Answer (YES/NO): NO